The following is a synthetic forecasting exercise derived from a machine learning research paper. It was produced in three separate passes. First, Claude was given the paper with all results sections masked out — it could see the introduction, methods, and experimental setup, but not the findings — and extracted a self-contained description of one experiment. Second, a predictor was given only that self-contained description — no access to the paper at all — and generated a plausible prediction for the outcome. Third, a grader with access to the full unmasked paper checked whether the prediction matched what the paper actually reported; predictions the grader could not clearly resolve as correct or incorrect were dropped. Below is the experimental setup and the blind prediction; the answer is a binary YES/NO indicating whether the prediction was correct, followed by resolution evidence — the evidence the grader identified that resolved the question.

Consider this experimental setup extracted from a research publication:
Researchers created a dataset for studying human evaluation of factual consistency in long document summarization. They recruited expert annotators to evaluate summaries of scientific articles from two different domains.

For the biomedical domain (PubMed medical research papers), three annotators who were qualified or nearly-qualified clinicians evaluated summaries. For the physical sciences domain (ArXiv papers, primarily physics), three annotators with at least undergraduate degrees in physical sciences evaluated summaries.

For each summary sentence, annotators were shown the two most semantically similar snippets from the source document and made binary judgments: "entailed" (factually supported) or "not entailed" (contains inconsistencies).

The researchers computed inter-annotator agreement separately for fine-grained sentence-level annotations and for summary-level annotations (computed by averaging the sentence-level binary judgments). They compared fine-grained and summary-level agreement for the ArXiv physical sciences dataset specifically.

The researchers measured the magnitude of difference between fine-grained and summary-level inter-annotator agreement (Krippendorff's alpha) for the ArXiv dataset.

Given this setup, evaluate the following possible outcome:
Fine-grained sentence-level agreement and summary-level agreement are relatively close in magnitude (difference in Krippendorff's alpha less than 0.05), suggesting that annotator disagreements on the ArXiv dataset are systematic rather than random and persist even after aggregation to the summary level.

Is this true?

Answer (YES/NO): NO